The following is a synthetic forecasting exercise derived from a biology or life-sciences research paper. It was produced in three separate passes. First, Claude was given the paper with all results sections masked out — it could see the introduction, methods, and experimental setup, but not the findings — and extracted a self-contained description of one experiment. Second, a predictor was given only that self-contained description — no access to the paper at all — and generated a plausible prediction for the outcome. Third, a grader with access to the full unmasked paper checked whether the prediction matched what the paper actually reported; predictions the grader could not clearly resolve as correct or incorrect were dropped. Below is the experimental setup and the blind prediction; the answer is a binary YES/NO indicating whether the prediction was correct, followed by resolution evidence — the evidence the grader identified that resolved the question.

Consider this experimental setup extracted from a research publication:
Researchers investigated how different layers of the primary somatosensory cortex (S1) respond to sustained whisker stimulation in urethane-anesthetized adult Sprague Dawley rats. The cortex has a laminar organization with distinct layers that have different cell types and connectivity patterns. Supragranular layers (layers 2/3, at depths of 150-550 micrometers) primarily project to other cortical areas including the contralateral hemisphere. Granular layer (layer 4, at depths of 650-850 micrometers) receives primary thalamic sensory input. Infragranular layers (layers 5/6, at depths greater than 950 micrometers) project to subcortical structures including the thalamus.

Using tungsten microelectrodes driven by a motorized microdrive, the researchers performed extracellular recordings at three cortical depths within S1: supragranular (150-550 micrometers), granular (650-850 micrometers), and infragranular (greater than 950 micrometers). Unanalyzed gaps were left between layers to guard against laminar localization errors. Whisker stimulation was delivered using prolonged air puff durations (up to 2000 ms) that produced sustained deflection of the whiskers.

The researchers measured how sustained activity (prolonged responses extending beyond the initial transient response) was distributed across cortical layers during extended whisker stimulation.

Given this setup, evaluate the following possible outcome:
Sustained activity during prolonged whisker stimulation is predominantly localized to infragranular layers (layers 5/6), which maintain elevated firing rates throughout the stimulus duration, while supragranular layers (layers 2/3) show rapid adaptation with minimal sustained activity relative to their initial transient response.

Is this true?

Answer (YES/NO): YES